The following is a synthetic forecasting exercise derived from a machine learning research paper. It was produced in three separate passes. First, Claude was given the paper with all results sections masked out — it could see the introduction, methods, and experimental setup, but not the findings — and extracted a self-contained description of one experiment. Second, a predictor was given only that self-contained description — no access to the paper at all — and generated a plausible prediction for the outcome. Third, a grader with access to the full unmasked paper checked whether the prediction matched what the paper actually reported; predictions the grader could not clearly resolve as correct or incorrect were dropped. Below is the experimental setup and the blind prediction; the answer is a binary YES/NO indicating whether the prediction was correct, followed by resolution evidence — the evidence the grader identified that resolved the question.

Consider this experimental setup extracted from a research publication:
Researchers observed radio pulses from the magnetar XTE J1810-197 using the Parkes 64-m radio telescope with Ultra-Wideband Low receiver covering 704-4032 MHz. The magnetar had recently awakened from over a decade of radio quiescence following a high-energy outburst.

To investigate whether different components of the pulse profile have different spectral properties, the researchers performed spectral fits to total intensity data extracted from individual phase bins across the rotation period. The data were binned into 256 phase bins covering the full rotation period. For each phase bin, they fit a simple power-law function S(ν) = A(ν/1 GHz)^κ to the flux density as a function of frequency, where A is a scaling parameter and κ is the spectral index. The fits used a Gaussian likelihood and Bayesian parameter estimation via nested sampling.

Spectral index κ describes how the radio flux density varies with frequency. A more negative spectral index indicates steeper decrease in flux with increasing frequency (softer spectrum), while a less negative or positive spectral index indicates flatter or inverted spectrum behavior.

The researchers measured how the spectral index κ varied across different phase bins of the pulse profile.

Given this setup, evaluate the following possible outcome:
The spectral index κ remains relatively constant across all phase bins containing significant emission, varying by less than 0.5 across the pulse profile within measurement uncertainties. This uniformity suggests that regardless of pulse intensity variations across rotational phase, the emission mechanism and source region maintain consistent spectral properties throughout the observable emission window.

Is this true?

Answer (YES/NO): NO